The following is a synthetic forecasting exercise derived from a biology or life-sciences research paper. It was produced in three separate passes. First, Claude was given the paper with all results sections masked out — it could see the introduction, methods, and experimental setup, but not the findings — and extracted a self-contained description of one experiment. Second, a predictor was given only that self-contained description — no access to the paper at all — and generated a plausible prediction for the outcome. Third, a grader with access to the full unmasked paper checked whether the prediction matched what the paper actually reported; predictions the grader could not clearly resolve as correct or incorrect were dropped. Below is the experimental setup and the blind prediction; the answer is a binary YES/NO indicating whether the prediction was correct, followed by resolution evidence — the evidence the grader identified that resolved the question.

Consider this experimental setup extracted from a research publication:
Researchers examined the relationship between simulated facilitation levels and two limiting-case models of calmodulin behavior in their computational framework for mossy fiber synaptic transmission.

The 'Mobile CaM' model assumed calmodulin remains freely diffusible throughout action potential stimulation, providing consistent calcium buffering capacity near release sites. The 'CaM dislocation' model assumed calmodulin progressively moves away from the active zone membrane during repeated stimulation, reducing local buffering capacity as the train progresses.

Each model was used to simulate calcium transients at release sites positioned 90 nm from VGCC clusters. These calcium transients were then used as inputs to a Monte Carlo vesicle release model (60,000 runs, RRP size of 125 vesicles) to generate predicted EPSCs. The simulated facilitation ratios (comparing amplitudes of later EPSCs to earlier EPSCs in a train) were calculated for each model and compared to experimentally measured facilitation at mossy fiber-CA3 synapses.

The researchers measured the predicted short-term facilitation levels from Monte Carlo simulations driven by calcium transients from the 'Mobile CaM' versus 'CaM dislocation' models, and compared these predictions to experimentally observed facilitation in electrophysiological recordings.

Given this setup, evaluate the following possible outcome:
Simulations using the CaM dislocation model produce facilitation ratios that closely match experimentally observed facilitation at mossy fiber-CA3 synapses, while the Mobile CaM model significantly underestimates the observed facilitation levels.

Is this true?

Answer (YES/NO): NO